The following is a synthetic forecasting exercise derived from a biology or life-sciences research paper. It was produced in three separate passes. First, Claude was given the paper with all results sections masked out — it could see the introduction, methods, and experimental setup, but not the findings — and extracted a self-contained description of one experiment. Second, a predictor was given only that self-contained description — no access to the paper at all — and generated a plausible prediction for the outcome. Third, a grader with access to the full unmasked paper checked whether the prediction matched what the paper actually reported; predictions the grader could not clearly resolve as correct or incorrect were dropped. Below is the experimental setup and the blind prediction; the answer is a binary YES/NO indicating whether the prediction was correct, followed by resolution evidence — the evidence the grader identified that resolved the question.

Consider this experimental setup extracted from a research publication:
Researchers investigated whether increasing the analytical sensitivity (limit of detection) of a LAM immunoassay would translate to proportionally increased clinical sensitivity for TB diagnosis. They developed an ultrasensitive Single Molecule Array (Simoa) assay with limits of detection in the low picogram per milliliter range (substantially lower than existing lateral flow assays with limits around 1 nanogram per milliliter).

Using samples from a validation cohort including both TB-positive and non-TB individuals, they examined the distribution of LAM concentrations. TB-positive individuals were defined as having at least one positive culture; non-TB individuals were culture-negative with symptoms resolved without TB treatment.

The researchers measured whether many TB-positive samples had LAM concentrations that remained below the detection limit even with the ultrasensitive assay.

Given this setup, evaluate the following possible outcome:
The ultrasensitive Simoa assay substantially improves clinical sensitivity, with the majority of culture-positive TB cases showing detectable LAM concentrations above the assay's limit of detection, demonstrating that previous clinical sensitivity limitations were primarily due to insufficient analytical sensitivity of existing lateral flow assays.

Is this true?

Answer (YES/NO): NO